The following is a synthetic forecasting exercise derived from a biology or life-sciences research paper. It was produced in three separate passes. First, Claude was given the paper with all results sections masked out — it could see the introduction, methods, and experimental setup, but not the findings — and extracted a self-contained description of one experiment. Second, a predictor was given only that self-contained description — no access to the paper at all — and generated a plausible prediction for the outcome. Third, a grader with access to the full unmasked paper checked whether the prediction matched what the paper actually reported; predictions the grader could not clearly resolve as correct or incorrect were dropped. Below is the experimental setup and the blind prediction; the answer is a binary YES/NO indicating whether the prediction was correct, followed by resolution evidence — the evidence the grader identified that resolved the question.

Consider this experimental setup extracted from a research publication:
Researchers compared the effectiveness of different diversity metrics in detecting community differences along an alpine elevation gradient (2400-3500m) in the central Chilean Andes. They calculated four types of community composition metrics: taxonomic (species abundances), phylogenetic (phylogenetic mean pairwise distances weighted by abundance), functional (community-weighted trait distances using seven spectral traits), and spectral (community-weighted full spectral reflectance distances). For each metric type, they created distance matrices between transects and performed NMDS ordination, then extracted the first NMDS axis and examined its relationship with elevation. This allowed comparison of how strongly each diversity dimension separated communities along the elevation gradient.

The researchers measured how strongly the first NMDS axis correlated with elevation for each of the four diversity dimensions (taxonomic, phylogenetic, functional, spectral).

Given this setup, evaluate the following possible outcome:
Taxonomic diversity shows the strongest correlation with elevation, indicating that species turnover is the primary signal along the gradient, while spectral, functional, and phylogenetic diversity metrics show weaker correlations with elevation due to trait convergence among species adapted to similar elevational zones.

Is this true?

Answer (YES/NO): NO